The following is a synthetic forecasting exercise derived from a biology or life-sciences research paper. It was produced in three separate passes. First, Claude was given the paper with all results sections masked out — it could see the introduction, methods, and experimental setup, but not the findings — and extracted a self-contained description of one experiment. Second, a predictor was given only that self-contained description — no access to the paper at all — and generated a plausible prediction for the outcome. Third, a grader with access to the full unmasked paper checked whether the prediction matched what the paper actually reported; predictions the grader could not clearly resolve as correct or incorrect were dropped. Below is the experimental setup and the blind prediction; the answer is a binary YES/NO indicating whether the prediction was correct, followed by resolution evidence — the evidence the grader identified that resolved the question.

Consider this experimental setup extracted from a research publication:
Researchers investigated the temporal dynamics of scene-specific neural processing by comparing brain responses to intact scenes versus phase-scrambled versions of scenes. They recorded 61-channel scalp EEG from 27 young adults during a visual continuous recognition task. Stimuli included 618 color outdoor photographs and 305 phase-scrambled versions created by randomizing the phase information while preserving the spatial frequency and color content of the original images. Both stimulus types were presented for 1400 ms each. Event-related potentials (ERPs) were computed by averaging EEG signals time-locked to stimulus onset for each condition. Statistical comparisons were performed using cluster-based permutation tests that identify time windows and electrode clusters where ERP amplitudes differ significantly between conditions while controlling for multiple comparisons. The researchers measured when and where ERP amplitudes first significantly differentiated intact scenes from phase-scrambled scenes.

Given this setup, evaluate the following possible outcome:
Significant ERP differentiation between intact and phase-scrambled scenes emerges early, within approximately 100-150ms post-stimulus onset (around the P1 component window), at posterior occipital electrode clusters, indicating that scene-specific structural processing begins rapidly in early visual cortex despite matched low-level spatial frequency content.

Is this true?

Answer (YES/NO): NO